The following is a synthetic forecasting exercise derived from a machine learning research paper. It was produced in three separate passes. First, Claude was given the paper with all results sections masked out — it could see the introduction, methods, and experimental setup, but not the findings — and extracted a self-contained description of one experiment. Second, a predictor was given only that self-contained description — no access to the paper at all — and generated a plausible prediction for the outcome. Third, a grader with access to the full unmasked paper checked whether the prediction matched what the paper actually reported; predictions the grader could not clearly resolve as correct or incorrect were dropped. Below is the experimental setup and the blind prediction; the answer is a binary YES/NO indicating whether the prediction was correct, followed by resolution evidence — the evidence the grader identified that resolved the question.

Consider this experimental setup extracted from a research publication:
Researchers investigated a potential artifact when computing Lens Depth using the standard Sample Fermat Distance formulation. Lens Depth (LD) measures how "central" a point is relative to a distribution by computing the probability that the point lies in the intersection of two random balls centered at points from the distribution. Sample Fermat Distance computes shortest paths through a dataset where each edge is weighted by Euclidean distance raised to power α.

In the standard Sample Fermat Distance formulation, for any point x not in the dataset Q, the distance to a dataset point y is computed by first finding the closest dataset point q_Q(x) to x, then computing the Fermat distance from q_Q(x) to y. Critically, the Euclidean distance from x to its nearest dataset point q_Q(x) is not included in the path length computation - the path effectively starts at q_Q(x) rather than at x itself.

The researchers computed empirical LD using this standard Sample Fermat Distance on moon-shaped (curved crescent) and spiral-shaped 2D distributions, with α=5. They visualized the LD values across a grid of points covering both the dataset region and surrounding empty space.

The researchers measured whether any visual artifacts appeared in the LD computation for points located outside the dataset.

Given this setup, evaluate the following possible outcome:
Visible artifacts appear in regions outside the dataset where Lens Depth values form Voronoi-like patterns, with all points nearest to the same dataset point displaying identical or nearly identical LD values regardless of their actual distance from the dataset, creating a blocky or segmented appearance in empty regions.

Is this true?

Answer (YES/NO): YES